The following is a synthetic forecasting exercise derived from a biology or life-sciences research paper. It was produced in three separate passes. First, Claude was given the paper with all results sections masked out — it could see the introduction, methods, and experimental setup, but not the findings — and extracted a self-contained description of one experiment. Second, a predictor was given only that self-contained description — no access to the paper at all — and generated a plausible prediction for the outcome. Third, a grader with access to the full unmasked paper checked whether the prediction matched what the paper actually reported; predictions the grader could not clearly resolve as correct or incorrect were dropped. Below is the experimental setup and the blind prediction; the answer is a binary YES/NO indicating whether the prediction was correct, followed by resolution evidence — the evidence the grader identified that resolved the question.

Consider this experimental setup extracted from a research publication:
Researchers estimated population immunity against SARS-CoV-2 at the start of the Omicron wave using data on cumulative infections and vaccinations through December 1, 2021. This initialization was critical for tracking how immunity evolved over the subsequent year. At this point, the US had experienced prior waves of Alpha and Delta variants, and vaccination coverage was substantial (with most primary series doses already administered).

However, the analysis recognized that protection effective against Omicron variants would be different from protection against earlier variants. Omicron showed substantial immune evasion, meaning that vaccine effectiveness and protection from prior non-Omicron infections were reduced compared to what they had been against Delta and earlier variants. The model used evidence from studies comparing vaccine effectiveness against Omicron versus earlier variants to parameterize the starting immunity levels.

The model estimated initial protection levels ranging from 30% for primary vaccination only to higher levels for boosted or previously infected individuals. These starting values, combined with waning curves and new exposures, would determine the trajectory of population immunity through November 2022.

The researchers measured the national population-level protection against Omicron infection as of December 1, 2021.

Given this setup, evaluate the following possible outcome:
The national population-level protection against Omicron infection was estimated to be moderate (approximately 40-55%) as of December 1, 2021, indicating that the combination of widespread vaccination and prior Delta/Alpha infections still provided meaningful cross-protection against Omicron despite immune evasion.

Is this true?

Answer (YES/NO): NO